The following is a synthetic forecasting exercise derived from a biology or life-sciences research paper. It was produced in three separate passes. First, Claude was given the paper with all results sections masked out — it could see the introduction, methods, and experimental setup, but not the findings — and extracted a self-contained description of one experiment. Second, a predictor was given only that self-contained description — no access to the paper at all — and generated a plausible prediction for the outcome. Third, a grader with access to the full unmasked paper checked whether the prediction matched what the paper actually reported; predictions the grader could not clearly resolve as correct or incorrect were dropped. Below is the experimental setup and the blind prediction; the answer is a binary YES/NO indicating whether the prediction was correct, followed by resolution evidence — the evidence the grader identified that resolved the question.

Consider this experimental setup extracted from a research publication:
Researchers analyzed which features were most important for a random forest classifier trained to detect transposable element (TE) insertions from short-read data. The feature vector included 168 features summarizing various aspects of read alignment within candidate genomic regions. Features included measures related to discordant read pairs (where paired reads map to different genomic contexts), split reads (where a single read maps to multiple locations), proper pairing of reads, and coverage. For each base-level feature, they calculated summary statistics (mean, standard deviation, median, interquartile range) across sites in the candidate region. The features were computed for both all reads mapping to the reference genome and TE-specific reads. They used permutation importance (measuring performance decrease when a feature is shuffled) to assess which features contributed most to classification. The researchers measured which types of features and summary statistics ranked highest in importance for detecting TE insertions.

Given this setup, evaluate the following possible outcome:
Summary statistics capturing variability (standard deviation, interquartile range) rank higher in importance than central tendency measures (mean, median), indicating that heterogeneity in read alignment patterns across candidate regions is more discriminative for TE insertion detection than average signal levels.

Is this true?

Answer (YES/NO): YES